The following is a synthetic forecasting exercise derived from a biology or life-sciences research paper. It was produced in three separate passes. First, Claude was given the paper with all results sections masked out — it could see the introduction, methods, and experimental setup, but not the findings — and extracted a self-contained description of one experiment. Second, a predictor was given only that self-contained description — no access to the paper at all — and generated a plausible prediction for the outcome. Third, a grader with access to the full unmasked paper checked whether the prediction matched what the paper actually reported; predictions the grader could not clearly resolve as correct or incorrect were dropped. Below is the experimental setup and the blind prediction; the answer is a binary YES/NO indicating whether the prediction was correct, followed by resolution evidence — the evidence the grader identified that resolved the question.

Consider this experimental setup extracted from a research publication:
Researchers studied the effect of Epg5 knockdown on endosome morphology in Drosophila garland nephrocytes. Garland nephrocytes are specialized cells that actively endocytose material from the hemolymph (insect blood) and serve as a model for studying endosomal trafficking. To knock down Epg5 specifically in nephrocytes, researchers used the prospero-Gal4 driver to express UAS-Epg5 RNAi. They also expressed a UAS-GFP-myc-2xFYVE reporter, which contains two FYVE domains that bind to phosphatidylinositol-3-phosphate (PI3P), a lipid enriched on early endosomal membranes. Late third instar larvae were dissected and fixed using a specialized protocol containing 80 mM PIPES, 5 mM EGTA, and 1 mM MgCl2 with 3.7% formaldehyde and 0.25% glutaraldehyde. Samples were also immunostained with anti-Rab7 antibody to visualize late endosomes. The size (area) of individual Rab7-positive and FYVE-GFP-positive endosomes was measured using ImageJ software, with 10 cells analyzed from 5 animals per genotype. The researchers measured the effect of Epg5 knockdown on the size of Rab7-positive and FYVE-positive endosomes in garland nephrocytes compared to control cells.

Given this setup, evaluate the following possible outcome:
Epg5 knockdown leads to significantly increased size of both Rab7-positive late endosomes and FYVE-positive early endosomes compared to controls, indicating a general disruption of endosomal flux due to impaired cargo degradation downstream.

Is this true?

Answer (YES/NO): NO